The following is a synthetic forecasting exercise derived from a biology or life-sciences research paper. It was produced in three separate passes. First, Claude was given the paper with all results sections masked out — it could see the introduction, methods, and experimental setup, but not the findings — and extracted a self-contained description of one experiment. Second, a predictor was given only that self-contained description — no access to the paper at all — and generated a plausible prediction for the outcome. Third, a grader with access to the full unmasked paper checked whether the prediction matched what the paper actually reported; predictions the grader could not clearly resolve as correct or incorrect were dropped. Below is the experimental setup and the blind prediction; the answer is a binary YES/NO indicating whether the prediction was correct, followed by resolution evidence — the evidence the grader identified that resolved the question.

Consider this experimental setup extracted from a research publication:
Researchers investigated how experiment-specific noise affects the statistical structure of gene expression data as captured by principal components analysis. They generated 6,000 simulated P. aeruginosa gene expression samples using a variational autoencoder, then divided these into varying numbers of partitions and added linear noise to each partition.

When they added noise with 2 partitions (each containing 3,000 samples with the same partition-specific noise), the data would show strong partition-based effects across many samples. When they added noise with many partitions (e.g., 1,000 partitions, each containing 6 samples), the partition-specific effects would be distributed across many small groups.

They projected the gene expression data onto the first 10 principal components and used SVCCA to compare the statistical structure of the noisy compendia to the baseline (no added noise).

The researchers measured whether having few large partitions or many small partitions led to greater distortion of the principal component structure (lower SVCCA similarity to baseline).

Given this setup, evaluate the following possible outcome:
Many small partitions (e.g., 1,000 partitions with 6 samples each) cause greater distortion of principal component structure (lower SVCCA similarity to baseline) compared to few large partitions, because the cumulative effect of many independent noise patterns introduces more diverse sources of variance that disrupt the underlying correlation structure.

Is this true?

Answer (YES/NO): NO